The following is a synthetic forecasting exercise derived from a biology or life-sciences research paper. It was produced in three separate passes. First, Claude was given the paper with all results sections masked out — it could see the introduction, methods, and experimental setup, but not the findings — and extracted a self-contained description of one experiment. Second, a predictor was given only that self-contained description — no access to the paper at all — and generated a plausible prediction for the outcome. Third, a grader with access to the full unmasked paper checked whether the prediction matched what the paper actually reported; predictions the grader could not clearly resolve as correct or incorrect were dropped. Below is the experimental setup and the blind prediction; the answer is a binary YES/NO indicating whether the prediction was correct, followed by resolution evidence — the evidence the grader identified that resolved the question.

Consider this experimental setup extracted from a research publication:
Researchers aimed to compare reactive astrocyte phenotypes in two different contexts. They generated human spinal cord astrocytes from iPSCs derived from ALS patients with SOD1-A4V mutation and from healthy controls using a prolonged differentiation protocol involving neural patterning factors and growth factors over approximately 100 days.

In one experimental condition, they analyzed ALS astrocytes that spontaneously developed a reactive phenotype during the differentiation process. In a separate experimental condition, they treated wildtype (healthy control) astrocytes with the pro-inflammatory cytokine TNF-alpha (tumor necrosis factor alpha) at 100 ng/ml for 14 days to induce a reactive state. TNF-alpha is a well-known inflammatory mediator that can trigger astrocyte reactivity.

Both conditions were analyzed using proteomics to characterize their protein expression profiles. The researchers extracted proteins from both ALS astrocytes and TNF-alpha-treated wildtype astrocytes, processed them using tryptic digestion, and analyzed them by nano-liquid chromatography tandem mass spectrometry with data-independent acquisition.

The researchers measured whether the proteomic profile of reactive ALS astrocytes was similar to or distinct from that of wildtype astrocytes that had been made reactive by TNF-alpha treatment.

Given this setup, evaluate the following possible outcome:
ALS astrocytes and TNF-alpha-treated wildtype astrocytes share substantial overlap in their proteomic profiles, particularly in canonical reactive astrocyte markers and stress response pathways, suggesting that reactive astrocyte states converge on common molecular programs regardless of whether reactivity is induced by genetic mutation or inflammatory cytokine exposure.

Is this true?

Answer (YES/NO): NO